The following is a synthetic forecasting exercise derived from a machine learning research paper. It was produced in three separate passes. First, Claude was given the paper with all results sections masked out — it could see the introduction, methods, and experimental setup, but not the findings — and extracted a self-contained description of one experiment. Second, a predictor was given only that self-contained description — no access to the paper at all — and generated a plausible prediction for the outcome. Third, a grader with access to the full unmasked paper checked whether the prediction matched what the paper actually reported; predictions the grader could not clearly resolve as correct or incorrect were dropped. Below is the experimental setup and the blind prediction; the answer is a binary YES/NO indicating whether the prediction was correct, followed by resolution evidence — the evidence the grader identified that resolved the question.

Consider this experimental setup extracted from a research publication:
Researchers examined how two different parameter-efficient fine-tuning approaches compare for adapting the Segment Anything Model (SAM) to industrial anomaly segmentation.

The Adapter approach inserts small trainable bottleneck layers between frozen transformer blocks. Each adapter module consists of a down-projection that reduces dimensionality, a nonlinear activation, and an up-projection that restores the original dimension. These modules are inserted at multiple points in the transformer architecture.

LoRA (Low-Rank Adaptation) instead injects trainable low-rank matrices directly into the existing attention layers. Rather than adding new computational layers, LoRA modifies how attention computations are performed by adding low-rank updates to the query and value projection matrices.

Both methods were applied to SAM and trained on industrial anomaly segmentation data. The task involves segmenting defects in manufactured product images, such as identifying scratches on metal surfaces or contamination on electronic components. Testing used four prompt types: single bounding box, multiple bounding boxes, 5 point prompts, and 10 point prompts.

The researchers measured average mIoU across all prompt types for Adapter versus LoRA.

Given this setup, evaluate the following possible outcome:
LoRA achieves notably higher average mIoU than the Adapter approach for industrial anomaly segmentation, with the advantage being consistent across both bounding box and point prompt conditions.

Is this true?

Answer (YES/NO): NO